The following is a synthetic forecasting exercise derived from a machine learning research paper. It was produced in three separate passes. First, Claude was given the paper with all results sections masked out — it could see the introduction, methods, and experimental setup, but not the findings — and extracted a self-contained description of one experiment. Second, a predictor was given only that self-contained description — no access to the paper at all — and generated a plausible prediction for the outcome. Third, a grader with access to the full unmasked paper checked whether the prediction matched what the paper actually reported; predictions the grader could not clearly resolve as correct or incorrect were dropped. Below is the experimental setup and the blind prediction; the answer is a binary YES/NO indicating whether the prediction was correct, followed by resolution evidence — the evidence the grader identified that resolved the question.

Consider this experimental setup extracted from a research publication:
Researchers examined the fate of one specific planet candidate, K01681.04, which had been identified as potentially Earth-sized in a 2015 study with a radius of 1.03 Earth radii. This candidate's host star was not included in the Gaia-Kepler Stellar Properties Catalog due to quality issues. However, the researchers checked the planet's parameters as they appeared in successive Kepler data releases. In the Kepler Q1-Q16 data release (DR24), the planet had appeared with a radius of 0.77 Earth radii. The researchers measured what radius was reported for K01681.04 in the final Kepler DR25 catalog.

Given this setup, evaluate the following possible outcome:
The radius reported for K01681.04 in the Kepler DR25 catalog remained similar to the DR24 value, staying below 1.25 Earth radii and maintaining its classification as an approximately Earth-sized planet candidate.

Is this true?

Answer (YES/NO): NO